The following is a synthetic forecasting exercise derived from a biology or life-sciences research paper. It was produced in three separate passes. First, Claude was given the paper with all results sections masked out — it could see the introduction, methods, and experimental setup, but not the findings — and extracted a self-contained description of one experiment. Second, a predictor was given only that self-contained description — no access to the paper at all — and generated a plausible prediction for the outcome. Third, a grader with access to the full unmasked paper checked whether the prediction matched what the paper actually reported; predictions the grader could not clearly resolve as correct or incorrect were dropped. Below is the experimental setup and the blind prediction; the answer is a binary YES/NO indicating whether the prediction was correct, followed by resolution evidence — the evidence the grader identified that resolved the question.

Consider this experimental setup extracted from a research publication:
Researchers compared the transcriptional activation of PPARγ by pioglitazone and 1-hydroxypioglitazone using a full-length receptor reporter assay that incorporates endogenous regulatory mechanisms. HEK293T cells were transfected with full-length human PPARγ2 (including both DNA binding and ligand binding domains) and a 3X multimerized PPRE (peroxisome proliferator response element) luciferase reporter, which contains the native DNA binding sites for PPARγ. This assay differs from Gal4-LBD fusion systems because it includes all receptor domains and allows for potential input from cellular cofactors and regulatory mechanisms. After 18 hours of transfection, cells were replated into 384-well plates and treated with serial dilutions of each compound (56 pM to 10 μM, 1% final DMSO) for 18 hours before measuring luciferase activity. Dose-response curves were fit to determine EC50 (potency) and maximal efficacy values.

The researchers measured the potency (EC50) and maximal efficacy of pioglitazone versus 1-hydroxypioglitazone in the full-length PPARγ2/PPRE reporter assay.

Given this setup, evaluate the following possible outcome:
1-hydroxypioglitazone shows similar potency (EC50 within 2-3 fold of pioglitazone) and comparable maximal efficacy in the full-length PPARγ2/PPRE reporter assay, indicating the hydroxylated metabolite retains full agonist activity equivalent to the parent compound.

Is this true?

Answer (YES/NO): NO